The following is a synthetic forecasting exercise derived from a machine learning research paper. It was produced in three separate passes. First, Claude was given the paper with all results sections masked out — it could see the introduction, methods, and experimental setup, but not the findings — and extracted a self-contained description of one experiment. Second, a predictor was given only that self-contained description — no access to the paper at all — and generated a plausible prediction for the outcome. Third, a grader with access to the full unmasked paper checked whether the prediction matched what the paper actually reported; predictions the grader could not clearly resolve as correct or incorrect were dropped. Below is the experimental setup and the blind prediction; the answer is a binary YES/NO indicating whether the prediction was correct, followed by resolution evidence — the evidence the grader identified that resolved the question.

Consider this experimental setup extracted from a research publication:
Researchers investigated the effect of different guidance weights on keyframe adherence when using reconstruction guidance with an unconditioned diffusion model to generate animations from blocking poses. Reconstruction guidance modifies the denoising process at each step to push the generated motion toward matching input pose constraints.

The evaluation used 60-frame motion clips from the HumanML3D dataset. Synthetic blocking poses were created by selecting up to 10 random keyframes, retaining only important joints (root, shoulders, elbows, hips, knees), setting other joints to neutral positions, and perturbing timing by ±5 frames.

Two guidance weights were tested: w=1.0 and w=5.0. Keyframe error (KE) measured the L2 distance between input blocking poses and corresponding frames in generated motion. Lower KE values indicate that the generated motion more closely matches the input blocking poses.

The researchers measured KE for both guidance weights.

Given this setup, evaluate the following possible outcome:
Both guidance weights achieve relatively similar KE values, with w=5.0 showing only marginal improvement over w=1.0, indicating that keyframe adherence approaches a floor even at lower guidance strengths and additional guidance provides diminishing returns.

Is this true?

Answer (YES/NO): NO